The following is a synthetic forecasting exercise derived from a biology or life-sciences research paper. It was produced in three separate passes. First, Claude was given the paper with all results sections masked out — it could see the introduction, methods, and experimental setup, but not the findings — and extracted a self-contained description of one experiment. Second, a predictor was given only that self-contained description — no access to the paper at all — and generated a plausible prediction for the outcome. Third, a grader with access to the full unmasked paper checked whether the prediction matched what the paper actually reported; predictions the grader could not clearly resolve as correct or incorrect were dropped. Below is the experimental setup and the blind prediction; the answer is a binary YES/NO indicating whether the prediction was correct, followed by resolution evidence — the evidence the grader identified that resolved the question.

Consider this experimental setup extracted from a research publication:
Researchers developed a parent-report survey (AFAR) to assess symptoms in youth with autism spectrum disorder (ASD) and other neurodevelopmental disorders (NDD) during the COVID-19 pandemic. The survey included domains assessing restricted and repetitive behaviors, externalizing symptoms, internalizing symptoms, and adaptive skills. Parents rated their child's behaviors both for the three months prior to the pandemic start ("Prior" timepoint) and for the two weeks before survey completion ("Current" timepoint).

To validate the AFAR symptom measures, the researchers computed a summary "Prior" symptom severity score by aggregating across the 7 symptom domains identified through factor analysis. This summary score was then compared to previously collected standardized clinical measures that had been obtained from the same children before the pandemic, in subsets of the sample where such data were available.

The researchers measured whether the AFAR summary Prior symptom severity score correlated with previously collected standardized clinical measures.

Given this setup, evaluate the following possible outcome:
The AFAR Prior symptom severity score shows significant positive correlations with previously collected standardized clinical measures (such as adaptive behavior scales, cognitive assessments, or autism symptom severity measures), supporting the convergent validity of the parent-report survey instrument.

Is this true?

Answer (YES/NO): YES